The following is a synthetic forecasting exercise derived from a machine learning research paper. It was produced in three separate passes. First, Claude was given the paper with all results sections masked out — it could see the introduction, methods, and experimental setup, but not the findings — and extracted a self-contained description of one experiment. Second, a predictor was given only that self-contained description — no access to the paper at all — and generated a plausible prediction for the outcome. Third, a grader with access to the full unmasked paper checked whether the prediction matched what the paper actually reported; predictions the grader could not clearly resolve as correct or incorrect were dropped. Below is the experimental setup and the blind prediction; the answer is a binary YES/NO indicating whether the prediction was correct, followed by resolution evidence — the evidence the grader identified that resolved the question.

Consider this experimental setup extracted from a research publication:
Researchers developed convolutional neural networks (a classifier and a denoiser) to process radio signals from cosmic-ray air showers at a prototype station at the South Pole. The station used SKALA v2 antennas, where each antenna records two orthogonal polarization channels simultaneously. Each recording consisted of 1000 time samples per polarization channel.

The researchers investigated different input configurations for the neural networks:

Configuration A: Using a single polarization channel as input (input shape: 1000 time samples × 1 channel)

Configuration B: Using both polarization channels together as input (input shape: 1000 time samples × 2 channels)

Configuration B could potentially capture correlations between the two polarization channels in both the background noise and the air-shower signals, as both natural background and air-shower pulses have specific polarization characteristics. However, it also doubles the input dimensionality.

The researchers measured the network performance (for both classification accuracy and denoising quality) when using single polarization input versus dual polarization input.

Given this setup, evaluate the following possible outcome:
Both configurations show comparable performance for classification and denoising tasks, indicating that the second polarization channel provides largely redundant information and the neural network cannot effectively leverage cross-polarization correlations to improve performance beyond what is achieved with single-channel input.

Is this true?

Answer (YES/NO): NO